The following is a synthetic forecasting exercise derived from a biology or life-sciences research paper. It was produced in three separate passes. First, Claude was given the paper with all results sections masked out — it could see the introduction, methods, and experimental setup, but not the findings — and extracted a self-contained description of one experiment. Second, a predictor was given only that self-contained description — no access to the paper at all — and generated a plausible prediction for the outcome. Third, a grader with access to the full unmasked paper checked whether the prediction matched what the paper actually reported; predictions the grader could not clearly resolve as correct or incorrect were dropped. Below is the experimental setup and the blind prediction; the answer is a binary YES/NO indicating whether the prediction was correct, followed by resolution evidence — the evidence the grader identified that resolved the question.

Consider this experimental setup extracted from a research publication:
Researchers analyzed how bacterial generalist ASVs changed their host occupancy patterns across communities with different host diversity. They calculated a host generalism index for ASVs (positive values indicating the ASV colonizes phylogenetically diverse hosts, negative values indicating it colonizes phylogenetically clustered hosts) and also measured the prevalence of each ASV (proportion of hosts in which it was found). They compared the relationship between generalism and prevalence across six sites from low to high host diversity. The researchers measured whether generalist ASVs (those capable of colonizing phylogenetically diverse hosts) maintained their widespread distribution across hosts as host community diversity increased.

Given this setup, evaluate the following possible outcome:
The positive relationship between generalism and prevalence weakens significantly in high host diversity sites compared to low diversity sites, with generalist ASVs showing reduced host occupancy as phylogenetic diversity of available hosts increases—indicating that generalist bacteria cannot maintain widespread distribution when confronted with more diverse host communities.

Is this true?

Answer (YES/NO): YES